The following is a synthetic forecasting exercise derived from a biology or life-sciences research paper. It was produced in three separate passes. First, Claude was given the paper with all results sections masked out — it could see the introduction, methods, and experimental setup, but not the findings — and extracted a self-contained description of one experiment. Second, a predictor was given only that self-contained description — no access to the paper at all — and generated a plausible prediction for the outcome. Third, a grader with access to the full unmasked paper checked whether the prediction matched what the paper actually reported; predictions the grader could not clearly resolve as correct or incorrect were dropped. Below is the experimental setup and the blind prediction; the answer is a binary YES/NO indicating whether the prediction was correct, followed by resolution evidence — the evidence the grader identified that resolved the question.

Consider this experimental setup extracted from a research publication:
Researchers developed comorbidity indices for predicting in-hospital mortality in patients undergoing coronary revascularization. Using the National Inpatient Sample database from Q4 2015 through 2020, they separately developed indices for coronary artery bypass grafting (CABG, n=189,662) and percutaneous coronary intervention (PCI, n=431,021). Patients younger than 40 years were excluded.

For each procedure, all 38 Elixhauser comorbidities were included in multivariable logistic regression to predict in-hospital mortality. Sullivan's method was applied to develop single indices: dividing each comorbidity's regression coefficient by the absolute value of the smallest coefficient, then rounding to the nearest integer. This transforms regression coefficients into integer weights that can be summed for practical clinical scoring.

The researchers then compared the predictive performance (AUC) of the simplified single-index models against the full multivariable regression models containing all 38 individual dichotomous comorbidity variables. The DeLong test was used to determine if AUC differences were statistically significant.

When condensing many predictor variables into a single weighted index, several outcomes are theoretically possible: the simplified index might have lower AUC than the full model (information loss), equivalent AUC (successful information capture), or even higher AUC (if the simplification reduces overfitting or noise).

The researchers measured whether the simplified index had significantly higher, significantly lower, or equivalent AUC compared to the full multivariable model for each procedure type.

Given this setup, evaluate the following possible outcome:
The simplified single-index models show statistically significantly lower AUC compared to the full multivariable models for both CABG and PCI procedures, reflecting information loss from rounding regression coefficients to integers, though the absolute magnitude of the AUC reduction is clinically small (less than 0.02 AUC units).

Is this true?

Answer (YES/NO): NO